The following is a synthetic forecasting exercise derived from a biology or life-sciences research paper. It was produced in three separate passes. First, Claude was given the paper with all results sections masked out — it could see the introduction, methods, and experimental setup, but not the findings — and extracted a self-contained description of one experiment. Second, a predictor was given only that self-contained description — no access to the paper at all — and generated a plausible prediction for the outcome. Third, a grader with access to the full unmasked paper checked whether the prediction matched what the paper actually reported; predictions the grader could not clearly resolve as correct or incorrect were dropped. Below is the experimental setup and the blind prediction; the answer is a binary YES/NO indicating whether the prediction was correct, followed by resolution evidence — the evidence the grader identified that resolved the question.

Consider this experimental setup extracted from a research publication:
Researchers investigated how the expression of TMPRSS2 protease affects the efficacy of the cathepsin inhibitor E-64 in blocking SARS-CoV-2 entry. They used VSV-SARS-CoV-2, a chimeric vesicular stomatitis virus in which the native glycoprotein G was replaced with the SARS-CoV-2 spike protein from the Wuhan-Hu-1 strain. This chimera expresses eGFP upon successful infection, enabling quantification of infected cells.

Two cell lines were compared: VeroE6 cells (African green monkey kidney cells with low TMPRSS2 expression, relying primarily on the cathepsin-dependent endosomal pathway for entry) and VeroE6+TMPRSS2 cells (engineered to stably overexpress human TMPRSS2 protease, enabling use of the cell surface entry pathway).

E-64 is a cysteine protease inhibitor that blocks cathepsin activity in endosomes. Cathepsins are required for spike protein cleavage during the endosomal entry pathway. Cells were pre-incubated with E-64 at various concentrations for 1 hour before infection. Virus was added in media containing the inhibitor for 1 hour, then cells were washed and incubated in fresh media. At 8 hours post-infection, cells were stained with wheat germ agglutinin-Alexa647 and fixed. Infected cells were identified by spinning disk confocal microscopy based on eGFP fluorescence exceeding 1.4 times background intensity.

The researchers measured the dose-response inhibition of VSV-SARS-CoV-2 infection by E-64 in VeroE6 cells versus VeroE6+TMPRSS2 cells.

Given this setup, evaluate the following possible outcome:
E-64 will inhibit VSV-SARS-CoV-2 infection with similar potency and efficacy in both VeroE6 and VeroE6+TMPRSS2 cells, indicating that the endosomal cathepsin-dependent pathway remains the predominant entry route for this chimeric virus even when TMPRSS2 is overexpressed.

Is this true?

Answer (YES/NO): NO